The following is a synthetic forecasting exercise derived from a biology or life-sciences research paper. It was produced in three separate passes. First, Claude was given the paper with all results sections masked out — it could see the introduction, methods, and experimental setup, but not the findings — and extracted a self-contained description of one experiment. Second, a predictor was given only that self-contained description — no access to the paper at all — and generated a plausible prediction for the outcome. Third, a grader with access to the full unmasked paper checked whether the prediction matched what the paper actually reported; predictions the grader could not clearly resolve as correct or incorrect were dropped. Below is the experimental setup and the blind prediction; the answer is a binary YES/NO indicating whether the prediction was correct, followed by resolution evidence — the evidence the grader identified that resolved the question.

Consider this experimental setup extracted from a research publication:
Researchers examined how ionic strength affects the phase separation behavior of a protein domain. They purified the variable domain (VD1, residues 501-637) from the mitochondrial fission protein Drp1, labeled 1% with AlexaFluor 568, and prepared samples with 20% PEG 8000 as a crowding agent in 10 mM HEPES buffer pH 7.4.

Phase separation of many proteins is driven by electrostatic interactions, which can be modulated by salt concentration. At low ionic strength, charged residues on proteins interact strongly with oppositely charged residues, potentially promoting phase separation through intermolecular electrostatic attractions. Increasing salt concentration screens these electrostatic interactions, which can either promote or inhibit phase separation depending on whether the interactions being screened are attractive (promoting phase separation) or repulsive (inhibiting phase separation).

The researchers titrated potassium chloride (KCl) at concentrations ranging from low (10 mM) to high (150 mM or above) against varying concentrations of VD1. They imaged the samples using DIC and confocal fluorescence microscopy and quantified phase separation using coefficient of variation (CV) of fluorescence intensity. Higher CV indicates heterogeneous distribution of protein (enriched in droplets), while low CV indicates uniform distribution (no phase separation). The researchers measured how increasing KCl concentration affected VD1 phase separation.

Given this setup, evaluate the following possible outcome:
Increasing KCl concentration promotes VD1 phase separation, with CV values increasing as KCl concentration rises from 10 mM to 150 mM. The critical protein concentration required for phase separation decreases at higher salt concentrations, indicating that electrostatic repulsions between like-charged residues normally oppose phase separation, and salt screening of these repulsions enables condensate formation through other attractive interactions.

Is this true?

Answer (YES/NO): NO